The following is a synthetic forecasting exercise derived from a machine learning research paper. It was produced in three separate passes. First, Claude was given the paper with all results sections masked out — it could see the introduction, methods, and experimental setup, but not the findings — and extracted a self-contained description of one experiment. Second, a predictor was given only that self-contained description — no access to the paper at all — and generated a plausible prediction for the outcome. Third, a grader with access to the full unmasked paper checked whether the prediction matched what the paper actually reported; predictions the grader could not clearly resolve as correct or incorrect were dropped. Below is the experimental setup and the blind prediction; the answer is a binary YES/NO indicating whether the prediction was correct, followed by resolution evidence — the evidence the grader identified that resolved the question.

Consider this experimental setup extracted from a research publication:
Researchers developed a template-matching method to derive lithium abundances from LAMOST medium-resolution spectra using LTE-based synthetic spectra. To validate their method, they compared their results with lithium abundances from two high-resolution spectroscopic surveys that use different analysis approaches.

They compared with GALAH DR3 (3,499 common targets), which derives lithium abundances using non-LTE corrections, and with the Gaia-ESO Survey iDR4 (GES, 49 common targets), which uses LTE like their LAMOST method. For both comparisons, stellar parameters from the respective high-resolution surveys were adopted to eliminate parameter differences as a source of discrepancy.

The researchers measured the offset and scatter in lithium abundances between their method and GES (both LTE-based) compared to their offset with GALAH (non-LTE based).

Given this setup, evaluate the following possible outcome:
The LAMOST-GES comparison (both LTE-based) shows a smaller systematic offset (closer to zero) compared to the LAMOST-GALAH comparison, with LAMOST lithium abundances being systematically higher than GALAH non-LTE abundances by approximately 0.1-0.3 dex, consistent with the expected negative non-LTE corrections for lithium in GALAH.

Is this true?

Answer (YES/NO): YES